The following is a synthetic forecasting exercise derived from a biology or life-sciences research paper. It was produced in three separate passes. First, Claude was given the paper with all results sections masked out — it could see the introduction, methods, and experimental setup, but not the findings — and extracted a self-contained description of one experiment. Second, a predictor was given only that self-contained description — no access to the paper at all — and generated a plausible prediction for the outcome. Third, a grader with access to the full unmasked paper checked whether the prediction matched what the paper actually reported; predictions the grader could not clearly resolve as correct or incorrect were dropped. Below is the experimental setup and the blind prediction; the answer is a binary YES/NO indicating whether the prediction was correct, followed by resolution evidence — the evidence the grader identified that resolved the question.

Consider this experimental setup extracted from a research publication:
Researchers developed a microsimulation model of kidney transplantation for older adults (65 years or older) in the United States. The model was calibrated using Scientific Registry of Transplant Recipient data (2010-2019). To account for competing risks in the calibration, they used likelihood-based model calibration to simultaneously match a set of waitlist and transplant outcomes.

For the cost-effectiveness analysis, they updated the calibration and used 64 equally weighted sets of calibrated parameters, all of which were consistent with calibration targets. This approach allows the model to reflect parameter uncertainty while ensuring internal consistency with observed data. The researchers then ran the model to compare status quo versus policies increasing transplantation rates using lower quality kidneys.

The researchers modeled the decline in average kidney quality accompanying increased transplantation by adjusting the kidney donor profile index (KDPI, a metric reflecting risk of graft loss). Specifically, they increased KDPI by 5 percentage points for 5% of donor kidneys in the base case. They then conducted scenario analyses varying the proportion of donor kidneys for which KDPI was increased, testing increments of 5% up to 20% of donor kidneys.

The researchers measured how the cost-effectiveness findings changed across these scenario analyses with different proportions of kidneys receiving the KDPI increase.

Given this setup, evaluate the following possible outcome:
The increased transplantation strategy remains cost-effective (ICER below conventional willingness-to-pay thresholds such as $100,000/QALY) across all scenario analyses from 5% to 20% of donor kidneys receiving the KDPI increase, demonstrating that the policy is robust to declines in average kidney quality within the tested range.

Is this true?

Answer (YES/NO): YES